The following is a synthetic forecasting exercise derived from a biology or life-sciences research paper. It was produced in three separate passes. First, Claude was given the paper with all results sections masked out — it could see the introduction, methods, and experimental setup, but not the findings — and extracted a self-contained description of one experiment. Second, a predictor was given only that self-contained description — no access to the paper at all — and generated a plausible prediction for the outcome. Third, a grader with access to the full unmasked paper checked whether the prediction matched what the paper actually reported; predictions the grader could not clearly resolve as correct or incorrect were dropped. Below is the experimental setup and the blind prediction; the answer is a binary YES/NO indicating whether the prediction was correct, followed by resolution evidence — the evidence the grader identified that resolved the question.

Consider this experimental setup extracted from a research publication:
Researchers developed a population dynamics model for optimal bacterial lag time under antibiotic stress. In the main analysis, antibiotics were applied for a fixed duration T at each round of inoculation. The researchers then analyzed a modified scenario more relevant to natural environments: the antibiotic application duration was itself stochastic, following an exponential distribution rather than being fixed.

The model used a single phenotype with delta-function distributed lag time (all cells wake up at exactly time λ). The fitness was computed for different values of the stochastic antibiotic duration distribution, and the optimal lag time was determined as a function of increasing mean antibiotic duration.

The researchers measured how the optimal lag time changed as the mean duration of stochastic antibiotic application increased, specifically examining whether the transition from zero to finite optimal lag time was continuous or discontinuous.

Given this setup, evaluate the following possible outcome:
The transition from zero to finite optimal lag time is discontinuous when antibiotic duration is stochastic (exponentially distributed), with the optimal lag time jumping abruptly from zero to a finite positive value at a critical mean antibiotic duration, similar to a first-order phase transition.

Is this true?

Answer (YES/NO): NO